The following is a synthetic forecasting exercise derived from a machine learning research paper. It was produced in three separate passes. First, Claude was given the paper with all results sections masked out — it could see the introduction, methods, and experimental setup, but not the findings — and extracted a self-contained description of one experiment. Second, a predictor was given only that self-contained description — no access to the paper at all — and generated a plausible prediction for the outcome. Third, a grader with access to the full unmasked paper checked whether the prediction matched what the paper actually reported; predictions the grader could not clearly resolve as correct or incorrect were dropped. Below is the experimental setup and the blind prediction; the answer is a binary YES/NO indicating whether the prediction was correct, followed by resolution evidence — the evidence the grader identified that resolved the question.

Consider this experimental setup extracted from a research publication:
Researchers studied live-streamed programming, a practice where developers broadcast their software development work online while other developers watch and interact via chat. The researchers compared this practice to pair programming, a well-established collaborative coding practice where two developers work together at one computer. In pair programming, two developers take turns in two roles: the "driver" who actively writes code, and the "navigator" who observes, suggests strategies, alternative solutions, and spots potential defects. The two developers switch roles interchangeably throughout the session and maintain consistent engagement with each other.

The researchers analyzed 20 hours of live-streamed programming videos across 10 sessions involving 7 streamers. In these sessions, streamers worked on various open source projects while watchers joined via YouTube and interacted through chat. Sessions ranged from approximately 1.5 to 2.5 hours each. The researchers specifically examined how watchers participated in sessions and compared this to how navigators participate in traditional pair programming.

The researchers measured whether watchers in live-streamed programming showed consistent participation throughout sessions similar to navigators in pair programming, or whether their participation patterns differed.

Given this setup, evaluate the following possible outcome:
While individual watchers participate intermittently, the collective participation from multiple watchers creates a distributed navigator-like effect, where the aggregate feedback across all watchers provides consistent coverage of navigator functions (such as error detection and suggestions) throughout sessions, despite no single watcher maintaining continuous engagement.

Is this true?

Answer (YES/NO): NO